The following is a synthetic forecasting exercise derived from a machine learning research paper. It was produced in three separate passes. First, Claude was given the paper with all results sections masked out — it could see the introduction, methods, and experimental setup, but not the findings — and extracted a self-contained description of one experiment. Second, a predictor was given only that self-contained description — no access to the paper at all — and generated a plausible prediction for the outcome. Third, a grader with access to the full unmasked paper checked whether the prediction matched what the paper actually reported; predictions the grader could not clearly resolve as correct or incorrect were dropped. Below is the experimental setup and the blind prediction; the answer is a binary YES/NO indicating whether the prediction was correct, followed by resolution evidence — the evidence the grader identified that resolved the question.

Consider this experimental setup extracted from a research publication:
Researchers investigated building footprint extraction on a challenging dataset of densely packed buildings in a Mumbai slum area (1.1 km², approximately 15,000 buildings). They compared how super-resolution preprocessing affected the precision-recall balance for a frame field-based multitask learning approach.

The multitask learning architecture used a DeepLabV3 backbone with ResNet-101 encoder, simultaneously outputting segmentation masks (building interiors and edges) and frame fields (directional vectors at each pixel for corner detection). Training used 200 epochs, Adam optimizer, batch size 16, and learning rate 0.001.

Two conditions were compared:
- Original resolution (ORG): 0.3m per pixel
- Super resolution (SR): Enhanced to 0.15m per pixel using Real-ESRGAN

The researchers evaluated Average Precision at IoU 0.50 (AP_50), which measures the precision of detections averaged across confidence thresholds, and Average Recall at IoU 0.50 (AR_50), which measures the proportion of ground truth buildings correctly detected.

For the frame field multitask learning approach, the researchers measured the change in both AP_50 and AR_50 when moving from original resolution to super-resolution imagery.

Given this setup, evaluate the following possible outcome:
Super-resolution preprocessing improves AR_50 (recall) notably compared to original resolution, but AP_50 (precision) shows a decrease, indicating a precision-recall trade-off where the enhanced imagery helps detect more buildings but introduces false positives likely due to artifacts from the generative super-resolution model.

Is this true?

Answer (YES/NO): NO